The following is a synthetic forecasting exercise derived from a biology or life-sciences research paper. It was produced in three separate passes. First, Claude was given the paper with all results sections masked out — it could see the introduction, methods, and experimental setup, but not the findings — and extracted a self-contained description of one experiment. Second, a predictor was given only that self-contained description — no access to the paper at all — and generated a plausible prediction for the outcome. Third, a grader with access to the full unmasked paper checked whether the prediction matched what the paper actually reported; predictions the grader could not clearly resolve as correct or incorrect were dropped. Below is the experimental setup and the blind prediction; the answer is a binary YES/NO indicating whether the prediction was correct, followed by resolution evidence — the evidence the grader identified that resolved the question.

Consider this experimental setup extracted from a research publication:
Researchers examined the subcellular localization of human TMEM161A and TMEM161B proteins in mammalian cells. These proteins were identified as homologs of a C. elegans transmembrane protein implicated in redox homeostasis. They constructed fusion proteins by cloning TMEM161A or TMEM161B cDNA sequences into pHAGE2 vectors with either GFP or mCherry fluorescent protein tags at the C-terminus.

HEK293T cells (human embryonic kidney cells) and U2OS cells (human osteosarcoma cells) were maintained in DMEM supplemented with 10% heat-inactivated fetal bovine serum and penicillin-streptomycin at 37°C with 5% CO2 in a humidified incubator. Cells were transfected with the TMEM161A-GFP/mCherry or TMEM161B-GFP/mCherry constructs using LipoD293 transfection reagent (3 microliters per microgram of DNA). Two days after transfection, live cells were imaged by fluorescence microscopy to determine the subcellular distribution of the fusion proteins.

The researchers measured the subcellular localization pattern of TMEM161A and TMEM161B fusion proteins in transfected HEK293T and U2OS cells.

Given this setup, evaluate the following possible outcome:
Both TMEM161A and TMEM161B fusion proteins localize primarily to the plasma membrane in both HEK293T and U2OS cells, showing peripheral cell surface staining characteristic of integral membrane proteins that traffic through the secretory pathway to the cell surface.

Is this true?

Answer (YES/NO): NO